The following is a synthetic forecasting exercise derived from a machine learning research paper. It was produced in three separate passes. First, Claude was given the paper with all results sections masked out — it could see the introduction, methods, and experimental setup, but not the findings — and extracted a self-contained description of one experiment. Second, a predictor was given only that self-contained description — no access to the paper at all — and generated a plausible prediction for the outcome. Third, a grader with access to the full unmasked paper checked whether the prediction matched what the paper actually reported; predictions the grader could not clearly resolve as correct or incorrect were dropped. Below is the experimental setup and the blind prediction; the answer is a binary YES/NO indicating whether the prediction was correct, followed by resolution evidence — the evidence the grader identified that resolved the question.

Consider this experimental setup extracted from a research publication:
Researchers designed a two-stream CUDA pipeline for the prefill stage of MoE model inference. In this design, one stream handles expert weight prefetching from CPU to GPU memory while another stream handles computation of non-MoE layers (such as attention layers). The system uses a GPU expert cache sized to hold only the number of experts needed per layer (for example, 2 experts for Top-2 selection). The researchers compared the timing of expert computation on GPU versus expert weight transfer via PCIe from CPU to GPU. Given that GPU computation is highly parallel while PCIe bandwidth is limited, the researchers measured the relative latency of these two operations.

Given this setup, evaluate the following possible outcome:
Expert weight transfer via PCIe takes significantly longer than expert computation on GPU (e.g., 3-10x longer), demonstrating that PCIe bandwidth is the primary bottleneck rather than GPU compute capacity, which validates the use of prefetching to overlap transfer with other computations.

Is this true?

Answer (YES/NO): YES